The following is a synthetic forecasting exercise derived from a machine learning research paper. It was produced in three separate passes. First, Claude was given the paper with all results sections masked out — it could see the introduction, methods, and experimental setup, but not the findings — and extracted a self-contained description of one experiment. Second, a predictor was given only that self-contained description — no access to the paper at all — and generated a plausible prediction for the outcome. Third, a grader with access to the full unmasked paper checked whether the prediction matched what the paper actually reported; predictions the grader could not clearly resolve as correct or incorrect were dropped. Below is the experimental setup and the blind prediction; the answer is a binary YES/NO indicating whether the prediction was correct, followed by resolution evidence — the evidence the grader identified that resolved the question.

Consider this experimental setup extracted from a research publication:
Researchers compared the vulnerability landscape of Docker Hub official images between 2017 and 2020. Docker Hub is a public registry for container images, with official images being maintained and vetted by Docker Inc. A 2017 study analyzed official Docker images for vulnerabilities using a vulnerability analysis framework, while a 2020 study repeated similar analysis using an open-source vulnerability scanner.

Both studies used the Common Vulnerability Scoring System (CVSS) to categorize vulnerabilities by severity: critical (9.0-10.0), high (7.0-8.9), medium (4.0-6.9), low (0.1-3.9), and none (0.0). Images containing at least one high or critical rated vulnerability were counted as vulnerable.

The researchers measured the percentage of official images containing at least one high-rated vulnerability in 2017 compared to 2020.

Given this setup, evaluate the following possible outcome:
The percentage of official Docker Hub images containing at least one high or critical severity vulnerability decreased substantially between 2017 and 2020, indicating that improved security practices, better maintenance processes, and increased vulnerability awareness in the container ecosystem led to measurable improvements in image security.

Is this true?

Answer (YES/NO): NO